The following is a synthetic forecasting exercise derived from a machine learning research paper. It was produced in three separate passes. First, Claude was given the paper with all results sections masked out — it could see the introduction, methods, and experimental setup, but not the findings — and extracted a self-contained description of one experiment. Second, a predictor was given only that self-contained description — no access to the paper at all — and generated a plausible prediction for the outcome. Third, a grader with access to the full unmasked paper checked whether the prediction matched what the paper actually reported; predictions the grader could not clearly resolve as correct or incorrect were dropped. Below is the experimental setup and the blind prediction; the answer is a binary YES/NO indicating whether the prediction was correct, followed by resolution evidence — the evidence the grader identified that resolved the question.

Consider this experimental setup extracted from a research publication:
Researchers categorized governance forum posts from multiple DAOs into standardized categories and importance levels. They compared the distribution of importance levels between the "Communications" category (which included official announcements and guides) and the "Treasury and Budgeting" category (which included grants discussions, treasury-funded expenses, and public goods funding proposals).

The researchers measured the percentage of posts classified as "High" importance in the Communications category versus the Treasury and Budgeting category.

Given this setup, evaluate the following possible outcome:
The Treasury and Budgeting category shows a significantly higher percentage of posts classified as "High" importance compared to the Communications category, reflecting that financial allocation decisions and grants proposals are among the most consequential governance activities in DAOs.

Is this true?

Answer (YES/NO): YES